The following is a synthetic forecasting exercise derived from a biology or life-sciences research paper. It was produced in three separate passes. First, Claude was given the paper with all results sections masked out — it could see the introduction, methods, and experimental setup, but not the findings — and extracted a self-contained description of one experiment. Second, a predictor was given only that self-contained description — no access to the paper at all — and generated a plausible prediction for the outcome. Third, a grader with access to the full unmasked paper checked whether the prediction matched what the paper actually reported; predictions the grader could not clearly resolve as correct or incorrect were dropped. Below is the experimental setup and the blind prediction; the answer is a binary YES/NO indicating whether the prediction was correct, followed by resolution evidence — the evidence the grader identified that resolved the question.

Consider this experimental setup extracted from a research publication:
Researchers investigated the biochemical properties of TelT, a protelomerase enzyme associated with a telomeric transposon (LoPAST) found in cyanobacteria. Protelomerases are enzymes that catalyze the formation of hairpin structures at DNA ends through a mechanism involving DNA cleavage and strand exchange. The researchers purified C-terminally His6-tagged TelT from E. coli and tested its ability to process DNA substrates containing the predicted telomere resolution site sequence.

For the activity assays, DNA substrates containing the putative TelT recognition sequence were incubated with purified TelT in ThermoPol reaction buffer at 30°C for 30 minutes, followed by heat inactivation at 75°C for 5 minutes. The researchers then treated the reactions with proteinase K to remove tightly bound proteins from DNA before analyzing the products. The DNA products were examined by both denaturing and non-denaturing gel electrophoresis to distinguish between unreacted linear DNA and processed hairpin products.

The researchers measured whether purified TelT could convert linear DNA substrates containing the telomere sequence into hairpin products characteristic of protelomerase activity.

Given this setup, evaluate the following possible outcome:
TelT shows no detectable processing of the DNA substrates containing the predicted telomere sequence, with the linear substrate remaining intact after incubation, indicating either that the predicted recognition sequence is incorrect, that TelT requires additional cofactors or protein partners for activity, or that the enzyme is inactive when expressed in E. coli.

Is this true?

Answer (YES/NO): NO